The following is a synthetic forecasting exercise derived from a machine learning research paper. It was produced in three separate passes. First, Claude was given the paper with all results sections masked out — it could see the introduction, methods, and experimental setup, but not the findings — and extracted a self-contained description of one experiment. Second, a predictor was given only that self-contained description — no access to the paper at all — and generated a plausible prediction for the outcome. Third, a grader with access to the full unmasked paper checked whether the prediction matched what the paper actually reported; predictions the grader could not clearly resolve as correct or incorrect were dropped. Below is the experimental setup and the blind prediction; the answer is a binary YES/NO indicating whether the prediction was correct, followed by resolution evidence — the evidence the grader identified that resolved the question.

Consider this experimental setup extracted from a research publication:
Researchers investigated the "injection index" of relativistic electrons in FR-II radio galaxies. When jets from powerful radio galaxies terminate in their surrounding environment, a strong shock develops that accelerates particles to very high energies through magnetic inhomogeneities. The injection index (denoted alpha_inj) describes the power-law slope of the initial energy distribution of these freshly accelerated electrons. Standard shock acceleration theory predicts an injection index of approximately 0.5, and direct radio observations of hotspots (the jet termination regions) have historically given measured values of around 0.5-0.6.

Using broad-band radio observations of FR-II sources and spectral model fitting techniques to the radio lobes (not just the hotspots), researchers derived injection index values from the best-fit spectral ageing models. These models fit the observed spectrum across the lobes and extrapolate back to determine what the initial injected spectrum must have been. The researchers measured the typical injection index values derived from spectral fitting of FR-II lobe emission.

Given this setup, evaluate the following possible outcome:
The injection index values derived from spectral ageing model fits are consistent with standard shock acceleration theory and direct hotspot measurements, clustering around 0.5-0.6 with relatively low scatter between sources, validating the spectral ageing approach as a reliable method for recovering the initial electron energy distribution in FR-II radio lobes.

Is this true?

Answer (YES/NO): NO